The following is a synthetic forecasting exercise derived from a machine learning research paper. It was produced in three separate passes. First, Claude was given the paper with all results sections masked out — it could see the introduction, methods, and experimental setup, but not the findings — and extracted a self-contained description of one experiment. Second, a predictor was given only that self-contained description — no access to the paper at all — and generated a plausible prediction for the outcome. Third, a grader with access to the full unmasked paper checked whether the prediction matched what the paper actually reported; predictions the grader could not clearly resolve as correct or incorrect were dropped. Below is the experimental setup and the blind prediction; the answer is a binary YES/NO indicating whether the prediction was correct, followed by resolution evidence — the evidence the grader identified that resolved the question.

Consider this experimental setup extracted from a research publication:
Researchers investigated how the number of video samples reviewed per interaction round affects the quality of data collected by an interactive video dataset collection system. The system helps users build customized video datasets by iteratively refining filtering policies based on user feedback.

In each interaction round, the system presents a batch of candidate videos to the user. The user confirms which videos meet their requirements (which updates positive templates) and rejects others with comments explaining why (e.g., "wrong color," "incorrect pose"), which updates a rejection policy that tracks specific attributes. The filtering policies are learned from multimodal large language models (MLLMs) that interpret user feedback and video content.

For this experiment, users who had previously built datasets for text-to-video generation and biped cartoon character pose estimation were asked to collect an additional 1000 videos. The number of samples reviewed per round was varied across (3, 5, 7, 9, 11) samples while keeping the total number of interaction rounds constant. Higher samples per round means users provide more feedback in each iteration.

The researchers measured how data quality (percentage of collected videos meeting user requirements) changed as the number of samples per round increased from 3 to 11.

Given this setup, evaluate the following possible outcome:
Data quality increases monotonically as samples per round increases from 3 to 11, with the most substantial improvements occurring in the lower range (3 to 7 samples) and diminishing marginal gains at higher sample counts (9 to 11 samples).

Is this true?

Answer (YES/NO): NO